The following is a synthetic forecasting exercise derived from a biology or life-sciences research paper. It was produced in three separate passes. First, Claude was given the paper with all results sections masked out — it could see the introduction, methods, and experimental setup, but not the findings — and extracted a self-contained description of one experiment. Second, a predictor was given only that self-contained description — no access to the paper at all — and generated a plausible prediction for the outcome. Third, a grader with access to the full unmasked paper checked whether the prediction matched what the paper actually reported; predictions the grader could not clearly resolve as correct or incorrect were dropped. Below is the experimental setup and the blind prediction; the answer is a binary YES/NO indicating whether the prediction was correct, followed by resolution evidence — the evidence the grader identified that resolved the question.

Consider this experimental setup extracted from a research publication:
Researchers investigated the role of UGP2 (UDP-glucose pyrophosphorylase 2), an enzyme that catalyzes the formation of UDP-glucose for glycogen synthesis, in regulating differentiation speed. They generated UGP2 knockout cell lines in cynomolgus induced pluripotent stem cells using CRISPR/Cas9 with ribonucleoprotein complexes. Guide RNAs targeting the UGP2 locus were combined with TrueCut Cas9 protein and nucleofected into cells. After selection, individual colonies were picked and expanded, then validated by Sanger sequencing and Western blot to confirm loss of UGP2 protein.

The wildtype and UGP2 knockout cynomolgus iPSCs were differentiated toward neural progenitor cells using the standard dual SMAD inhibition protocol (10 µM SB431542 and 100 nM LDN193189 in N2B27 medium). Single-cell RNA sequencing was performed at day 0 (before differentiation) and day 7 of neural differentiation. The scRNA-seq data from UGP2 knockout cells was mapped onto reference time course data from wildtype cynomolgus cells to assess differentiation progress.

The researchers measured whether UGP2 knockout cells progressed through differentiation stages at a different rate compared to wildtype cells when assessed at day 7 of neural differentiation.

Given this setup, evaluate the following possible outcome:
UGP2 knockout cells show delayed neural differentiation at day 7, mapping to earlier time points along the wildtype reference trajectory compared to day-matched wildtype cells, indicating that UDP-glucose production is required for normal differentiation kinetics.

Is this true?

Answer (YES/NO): NO